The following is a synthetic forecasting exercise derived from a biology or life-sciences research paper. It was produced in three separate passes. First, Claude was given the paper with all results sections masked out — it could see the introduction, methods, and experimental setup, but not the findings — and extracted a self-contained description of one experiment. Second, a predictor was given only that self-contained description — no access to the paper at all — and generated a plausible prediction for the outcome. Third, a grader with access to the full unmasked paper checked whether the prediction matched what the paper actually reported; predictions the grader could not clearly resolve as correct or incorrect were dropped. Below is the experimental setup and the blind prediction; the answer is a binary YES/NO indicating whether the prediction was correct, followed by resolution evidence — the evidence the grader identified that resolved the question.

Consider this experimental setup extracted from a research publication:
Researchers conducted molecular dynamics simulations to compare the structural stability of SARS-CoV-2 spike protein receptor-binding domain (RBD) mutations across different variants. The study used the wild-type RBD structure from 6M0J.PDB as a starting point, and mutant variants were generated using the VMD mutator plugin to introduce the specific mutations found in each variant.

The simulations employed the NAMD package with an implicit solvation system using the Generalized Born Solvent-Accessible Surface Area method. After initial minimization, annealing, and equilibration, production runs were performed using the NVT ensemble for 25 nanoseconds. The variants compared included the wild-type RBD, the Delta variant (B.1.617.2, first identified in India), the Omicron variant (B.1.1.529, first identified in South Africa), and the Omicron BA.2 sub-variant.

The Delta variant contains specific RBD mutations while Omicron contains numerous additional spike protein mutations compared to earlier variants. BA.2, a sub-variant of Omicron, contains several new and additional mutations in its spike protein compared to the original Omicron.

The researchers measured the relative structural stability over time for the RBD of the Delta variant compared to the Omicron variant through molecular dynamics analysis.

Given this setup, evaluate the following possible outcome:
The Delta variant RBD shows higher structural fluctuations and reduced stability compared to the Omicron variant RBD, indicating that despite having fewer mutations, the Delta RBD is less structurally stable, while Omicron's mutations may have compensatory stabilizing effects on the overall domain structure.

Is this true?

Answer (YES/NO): NO